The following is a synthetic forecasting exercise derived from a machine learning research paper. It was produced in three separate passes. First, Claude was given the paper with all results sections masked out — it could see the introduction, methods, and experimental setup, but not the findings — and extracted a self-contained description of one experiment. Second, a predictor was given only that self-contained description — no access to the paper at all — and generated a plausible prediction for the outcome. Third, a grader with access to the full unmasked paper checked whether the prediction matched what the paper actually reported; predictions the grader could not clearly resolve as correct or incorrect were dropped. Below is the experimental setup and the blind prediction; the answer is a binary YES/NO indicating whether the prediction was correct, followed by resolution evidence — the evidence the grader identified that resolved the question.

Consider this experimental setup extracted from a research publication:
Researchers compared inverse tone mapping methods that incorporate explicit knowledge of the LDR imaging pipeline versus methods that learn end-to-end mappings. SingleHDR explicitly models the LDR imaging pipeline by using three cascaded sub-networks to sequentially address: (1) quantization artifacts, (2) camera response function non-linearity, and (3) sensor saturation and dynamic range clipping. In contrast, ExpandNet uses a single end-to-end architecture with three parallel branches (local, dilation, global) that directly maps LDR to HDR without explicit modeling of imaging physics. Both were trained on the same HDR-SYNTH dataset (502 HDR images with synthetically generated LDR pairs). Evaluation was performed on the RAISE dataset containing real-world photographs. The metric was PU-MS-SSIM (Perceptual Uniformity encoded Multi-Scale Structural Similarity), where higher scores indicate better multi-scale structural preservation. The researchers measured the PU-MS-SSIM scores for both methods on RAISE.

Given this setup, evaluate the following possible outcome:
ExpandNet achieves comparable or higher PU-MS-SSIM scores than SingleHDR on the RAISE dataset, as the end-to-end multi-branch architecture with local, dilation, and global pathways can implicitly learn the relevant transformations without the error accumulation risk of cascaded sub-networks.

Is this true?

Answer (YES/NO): NO